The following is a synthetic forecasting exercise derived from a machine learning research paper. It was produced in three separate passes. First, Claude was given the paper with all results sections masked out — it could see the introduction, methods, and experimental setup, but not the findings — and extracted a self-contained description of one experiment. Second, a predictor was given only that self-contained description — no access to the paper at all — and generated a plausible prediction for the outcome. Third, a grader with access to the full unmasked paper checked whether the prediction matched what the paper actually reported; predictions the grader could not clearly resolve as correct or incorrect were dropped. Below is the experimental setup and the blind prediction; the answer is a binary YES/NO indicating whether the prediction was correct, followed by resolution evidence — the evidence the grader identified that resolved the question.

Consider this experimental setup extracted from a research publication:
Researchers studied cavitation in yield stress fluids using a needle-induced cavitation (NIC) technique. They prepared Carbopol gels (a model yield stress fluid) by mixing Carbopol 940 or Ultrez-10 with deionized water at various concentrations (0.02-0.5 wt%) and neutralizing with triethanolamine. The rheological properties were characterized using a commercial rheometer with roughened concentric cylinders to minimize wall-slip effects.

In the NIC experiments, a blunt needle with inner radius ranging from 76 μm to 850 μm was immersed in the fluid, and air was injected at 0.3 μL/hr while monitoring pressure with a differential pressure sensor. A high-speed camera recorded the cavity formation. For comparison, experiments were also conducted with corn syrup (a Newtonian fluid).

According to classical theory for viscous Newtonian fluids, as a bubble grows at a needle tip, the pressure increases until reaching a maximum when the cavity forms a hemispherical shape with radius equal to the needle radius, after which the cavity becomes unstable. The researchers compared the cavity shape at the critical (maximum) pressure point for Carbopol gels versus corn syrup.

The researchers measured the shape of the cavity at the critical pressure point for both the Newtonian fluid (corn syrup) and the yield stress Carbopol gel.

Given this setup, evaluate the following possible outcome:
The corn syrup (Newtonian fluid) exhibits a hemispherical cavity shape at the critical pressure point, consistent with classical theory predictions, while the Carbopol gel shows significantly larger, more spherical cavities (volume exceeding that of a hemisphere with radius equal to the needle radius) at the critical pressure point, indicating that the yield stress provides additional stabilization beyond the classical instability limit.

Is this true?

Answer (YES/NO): NO